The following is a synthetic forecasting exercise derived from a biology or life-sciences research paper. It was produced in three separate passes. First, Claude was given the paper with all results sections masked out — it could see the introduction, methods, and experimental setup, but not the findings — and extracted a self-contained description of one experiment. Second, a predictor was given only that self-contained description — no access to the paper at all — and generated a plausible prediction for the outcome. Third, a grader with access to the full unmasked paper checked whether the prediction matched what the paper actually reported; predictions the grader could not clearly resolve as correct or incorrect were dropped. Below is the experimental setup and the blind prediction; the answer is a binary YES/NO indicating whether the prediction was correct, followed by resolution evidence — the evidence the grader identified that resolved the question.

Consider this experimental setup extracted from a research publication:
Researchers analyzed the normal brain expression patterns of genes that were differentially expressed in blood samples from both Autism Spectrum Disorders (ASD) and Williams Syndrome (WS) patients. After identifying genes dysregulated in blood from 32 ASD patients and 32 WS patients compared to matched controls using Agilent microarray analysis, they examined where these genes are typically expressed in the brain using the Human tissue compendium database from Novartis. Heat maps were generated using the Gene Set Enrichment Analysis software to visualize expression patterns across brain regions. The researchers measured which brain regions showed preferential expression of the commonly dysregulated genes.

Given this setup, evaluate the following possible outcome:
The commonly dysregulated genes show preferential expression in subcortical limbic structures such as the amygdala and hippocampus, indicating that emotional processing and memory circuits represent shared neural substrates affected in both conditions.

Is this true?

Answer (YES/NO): NO